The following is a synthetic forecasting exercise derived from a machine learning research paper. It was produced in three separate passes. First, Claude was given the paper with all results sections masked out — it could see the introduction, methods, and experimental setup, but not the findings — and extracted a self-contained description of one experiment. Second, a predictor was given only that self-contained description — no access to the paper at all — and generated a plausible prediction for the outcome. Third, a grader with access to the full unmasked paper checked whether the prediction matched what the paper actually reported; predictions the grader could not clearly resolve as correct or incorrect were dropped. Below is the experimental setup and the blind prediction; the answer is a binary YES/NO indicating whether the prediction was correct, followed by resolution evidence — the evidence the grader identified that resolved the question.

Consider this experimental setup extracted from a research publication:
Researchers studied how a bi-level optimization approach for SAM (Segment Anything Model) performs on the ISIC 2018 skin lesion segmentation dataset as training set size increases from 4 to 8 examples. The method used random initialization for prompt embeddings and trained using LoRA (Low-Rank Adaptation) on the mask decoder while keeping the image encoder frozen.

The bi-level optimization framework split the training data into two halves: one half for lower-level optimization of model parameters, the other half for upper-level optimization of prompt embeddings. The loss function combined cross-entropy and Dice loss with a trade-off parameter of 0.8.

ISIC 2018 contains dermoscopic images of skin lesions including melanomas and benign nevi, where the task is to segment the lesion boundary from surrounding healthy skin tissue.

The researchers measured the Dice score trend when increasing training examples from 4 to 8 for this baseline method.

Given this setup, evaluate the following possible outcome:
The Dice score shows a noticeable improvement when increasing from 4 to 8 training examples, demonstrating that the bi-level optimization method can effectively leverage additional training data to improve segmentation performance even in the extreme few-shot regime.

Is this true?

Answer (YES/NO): NO